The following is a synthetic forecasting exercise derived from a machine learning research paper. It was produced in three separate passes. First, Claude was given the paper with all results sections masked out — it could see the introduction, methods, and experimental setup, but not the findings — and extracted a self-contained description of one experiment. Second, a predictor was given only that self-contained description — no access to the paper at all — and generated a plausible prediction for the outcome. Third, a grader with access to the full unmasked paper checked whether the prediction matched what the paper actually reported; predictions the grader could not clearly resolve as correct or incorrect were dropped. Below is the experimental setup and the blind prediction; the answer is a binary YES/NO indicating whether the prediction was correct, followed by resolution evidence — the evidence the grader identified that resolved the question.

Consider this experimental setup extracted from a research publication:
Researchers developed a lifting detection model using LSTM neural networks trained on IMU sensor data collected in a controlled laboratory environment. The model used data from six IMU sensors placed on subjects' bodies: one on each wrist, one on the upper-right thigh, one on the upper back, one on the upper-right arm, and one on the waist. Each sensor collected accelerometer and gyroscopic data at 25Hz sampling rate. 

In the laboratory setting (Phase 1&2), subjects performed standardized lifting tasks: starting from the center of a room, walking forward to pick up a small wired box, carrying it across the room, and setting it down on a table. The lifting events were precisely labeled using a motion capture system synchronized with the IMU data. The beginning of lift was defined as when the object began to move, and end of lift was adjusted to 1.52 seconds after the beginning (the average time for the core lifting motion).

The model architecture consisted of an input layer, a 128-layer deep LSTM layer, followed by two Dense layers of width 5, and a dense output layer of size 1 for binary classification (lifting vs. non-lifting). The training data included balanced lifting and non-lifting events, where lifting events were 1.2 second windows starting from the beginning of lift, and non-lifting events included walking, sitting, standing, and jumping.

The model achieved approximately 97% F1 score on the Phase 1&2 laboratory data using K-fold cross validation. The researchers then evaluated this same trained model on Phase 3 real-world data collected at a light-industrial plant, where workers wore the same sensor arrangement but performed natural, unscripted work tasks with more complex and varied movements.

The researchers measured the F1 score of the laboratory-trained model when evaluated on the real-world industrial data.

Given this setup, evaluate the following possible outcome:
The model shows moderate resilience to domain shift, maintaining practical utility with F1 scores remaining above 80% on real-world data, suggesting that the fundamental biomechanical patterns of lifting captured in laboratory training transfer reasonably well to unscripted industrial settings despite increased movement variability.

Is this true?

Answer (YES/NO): NO